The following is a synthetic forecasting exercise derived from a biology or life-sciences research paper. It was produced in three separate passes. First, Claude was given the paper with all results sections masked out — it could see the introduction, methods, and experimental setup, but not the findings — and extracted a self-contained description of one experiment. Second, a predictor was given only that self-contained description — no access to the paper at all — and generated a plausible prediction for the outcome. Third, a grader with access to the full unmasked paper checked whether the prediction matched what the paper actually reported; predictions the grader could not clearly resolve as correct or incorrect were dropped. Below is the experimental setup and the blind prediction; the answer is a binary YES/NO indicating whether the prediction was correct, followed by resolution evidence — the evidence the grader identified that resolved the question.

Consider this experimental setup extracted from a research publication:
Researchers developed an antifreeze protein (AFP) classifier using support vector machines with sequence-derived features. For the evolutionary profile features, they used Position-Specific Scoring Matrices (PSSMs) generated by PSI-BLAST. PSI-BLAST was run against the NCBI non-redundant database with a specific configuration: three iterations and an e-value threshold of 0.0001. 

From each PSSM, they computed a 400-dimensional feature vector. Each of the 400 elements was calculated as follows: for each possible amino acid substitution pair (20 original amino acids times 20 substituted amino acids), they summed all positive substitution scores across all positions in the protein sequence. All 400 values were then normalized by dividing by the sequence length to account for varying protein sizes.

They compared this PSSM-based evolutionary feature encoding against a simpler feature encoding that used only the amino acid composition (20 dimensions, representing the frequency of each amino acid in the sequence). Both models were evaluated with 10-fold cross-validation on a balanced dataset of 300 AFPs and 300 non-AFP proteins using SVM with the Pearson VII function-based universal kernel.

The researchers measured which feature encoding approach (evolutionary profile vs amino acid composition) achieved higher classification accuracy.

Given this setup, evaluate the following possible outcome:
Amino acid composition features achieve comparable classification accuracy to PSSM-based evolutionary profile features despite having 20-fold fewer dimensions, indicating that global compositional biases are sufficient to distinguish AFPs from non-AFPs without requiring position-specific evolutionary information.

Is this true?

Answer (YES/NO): NO